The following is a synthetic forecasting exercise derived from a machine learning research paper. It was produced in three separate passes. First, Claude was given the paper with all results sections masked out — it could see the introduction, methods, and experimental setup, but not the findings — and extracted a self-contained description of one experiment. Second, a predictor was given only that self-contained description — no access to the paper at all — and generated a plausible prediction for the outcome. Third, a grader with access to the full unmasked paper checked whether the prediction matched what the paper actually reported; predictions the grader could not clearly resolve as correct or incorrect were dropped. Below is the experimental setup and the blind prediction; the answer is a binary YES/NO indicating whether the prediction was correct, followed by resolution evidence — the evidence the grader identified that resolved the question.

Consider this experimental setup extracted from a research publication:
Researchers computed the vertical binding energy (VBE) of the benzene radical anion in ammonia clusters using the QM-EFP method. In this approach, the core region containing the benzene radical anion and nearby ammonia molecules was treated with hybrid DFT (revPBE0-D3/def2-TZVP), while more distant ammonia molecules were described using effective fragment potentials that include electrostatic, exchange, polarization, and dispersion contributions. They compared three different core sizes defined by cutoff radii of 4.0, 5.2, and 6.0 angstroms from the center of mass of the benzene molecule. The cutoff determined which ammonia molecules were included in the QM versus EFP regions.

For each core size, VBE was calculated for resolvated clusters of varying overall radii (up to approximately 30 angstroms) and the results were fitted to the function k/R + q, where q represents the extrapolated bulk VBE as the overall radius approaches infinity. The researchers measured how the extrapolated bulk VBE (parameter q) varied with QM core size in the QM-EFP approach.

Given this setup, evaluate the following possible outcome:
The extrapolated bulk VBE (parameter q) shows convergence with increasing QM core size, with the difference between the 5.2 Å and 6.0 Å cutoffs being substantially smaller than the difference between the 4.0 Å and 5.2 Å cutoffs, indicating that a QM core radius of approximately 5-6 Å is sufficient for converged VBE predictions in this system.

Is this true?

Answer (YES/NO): NO